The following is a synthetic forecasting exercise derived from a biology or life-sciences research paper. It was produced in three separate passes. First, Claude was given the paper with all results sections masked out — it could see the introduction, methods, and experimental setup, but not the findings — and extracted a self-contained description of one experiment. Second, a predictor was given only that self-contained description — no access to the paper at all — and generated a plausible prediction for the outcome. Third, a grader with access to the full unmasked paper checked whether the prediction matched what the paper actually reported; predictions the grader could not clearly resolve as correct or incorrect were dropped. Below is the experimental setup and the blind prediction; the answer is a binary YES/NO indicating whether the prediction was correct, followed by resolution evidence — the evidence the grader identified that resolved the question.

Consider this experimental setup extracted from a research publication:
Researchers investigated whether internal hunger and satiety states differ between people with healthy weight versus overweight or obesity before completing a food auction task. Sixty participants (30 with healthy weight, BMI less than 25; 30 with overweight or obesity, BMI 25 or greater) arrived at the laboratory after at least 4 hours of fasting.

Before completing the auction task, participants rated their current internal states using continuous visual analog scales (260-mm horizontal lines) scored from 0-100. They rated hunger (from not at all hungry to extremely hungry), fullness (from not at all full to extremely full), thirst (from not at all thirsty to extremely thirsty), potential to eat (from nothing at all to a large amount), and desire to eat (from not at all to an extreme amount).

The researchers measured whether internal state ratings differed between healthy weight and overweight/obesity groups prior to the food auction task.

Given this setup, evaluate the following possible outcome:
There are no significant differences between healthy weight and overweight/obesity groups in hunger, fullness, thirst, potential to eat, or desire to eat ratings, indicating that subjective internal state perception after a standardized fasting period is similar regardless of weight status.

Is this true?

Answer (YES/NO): YES